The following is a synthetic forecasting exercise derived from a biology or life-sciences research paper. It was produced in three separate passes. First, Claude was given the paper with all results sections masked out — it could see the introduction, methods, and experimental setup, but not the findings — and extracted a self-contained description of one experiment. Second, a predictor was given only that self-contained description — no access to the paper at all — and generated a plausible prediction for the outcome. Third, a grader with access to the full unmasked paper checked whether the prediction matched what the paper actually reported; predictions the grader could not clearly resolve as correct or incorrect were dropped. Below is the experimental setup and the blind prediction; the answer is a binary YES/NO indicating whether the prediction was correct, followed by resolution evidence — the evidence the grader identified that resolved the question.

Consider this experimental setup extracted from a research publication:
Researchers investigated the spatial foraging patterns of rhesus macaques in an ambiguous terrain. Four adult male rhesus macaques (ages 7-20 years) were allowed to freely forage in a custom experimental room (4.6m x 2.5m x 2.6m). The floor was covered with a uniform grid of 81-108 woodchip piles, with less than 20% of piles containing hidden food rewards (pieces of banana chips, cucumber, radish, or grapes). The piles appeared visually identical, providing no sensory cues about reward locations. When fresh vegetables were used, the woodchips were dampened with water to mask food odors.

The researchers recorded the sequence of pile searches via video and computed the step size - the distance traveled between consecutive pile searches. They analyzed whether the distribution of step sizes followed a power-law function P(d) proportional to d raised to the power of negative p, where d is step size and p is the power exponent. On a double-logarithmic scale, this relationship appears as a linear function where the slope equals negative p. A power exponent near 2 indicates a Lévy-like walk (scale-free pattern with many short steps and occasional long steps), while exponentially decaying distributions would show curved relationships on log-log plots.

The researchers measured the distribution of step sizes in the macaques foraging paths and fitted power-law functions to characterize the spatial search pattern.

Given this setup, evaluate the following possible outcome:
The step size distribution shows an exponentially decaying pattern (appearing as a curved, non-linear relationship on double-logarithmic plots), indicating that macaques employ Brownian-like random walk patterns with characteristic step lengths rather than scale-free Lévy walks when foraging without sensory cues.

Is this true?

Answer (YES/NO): NO